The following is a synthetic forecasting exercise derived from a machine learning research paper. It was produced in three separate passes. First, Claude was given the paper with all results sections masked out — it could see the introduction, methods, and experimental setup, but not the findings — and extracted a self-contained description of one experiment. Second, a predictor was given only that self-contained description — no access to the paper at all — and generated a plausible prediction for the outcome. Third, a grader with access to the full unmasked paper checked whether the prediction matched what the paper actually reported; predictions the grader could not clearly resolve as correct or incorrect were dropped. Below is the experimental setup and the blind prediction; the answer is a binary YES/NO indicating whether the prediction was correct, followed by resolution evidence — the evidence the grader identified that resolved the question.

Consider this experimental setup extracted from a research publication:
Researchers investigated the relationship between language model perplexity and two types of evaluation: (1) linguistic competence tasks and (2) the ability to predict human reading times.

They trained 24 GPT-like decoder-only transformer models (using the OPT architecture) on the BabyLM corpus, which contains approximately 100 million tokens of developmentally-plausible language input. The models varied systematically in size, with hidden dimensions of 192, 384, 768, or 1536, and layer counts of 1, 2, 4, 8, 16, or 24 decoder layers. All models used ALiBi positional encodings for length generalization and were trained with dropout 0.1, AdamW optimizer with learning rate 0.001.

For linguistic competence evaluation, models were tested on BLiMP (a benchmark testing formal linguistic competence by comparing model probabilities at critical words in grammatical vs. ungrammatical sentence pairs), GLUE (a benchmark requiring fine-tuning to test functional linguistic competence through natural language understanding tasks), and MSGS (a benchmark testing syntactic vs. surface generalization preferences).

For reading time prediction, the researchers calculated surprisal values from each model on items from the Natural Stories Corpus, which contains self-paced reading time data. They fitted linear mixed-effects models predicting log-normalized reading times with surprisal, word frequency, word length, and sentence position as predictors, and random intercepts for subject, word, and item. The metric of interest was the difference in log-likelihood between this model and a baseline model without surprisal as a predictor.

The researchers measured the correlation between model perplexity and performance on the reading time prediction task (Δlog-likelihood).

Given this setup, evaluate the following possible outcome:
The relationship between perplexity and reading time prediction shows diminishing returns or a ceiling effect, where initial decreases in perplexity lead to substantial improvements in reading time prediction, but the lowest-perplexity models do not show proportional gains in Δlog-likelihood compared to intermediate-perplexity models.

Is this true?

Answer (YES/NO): NO